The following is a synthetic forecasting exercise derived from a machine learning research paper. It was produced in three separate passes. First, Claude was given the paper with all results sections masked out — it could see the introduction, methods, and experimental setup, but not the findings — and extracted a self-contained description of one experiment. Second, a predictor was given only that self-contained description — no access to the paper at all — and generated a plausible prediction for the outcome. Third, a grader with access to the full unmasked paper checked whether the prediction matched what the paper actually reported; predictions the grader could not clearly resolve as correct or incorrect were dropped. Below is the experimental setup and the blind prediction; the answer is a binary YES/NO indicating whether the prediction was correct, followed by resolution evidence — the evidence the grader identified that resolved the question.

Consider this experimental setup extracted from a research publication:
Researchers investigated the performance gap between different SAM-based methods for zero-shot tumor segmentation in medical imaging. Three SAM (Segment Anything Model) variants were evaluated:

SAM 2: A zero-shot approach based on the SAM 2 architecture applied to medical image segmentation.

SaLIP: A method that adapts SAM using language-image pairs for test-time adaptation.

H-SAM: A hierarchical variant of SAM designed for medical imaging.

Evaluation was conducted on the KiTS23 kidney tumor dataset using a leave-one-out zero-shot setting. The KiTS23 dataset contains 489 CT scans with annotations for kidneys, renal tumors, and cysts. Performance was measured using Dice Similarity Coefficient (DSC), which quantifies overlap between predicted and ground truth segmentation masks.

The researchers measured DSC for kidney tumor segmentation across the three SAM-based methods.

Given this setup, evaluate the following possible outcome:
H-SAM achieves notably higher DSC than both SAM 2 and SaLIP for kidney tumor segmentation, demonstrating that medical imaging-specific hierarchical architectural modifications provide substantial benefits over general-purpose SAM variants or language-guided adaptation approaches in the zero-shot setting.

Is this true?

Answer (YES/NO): YES